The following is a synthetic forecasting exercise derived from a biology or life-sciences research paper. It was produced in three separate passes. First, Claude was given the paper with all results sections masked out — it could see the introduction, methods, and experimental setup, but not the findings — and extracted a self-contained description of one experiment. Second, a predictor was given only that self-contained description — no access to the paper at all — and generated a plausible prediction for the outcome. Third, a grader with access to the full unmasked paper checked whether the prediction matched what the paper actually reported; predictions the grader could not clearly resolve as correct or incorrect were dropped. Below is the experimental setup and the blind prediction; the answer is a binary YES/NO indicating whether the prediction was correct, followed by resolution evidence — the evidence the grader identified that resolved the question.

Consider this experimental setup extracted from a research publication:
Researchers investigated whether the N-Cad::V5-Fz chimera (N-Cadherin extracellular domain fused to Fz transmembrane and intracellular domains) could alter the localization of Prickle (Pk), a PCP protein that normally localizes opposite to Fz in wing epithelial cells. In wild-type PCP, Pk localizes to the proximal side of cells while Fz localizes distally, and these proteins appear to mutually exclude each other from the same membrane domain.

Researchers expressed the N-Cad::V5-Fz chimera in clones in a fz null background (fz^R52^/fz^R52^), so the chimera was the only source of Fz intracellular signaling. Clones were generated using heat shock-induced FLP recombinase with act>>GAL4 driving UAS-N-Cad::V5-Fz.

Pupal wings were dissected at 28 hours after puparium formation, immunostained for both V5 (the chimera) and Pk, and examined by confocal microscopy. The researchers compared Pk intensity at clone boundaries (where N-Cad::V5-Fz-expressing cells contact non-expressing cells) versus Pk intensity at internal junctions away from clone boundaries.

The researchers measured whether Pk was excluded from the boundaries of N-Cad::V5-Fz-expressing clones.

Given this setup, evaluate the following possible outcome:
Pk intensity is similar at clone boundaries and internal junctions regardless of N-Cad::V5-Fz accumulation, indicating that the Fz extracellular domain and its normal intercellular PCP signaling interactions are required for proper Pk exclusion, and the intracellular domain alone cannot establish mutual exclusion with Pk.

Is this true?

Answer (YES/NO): NO